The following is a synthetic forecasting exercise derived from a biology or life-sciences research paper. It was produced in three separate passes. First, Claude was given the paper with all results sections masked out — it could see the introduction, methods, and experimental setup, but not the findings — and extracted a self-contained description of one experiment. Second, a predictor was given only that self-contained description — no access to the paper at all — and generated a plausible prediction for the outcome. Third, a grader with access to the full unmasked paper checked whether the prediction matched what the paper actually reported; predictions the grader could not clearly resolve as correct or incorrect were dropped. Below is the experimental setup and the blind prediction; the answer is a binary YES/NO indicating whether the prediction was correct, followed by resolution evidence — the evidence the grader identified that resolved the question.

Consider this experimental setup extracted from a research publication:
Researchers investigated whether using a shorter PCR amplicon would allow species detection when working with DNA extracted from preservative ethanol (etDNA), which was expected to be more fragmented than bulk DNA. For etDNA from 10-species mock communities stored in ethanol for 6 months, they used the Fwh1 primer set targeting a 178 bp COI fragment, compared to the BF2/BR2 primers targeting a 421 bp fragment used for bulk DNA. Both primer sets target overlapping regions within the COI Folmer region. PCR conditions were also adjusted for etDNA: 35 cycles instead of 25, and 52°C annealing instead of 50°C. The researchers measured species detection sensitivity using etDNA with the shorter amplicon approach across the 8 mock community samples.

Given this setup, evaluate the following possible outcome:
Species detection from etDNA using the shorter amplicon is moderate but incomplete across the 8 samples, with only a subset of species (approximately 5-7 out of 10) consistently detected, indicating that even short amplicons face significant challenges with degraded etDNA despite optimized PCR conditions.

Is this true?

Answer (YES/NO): NO